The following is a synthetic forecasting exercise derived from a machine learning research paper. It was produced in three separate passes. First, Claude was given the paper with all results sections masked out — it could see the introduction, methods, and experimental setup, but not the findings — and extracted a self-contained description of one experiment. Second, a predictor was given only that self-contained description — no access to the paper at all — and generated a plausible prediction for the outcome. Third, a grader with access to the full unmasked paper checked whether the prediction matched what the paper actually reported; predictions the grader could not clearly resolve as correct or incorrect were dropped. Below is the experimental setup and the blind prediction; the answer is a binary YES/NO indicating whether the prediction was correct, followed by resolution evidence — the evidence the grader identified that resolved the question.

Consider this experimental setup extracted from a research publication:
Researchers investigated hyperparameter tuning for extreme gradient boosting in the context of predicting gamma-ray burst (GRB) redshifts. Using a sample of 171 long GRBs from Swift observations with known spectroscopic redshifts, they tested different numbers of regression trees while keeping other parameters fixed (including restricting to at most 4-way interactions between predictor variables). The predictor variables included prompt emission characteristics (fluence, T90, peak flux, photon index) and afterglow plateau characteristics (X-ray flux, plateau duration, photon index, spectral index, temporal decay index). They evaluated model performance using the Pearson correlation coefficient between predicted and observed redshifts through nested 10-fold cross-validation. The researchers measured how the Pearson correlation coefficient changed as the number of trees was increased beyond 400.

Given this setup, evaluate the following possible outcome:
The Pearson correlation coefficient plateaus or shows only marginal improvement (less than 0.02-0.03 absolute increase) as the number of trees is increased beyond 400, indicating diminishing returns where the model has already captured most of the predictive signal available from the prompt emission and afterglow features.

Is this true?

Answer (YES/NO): YES